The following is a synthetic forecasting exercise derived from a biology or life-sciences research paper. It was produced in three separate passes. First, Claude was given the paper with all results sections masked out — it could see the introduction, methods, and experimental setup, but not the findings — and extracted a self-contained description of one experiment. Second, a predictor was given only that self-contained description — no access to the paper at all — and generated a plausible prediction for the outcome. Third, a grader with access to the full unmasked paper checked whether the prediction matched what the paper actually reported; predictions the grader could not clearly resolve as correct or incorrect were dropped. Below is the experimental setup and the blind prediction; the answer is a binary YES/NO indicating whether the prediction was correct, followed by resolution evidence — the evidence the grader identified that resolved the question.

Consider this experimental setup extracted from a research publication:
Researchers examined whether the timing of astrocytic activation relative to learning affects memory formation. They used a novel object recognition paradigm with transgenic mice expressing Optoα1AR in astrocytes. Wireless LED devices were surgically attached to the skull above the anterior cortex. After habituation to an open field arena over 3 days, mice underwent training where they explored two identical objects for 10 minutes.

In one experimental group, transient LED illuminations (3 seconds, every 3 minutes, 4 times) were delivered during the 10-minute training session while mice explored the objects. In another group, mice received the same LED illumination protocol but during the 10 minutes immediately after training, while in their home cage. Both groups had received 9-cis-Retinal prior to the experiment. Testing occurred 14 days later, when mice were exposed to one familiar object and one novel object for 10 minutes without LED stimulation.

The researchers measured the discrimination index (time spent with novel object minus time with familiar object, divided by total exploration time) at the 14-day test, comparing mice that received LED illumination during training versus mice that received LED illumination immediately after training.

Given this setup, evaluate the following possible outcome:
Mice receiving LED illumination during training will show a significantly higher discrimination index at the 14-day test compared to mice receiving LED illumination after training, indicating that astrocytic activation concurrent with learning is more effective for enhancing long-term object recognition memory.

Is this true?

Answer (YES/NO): NO